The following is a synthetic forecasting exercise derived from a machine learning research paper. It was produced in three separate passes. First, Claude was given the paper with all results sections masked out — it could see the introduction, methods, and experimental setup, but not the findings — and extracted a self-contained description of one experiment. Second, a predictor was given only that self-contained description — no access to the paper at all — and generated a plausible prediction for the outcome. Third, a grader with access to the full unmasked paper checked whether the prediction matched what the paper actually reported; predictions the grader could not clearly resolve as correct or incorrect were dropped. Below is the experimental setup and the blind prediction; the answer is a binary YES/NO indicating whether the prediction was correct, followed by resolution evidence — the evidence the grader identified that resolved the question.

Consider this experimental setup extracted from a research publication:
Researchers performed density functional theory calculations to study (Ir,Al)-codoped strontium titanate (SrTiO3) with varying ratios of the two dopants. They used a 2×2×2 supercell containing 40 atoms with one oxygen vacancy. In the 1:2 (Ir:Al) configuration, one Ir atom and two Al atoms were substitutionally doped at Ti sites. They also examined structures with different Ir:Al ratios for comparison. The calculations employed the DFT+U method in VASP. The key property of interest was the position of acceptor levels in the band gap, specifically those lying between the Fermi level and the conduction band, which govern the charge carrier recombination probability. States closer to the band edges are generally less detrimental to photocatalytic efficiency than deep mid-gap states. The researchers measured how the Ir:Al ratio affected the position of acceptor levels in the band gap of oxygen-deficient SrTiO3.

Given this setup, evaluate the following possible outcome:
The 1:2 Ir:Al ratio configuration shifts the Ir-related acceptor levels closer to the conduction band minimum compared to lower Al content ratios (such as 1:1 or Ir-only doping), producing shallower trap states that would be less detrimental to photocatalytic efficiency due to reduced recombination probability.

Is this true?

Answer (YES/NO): NO